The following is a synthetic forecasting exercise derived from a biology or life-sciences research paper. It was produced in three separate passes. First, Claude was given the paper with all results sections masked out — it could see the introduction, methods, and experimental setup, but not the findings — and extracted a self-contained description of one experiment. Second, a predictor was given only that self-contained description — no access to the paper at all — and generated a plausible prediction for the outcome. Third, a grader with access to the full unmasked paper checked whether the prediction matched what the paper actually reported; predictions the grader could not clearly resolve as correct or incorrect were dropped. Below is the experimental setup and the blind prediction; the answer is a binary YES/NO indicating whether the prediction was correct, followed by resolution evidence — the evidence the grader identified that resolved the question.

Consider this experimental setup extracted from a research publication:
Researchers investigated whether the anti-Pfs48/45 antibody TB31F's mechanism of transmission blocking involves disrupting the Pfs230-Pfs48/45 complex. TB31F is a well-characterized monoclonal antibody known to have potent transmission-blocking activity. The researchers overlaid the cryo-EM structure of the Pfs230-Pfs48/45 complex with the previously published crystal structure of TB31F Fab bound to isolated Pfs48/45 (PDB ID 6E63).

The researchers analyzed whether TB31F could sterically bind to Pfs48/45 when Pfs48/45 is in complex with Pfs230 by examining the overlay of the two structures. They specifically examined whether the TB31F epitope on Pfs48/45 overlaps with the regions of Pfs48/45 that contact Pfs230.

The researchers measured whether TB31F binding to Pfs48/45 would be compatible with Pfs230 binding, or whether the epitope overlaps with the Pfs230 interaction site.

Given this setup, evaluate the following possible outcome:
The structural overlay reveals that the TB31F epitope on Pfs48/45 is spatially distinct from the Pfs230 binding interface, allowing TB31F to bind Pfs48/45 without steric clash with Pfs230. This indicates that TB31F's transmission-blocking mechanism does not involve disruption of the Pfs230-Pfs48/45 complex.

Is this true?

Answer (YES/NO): NO